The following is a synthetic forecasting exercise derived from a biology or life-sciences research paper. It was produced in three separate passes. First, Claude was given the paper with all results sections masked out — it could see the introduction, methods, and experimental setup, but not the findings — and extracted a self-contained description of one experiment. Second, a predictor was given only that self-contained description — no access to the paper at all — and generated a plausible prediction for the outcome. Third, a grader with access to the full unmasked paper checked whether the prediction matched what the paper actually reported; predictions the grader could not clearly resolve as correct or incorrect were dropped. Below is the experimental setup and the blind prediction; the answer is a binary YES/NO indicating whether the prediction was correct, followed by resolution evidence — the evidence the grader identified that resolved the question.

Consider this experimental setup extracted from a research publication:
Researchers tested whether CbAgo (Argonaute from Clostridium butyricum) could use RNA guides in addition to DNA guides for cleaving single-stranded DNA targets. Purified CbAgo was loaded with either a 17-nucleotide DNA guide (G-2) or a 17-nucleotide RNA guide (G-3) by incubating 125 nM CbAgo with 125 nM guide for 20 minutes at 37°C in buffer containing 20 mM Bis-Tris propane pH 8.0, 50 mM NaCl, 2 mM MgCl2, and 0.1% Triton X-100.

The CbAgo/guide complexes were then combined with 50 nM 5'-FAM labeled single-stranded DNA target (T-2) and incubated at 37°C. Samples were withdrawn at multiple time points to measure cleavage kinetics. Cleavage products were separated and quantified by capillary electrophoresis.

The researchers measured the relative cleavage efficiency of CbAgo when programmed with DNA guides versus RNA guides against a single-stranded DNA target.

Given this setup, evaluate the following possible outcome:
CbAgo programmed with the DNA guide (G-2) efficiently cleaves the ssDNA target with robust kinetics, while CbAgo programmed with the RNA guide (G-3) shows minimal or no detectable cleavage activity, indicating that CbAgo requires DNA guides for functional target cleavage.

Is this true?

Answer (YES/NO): YES